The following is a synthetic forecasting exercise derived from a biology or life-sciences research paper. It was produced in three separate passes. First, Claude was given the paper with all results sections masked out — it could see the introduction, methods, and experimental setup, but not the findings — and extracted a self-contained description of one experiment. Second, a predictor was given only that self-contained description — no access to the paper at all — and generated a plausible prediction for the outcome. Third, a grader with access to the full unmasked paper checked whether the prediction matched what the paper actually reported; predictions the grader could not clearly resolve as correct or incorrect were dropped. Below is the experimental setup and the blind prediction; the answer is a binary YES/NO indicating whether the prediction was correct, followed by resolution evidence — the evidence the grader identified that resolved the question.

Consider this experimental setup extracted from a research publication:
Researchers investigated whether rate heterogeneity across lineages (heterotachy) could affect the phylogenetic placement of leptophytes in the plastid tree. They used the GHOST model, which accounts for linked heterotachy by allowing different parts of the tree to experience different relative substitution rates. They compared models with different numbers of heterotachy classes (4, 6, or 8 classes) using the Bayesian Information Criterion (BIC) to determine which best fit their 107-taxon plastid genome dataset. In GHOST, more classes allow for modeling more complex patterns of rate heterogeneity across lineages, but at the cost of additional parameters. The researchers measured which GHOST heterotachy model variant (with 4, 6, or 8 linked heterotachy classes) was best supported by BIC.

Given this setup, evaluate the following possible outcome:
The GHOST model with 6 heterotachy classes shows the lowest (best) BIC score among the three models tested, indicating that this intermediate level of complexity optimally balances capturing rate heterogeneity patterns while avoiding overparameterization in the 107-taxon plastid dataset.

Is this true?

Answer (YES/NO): NO